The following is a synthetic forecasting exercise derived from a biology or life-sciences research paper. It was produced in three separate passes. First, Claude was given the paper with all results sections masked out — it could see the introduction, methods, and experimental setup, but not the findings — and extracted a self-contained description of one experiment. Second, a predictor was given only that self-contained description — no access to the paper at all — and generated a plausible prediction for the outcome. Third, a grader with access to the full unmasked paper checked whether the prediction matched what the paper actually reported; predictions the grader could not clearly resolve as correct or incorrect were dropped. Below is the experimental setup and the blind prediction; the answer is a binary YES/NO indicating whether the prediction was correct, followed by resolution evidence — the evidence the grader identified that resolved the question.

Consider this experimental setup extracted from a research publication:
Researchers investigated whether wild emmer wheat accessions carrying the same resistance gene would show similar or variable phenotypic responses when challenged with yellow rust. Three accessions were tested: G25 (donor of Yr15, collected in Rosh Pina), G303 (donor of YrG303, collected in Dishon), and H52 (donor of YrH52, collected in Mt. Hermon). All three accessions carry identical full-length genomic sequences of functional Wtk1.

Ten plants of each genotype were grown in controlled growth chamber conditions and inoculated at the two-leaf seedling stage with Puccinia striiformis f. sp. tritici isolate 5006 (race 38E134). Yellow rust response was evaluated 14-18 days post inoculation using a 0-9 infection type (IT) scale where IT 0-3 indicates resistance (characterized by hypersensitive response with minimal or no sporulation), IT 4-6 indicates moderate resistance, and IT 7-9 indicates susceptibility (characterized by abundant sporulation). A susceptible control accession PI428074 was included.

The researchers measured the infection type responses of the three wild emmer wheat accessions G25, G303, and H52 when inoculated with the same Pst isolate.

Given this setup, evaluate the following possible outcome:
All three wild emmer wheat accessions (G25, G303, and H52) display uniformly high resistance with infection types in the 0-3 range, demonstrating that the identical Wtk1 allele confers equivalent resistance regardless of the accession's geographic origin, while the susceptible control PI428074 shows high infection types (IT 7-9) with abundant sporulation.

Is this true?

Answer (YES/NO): NO